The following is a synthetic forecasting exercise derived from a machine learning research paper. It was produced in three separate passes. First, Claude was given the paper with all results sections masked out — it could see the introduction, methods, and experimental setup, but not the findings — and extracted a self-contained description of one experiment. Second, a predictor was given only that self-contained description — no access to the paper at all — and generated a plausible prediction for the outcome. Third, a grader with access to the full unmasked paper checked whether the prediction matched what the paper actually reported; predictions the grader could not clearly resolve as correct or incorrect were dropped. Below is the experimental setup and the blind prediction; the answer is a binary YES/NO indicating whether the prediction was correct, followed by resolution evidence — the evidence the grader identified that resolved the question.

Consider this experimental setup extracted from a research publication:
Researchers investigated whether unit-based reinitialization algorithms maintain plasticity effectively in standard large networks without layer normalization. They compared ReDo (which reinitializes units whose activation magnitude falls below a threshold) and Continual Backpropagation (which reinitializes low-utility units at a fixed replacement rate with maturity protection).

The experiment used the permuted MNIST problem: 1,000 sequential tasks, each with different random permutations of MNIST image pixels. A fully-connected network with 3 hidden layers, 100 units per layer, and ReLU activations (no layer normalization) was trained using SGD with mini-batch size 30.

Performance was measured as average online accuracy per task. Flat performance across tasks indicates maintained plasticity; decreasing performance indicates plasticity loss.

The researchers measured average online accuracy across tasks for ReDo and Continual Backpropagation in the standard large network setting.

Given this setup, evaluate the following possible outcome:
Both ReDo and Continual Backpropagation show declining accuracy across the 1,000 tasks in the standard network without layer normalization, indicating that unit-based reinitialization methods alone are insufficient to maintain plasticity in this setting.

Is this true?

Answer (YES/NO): NO